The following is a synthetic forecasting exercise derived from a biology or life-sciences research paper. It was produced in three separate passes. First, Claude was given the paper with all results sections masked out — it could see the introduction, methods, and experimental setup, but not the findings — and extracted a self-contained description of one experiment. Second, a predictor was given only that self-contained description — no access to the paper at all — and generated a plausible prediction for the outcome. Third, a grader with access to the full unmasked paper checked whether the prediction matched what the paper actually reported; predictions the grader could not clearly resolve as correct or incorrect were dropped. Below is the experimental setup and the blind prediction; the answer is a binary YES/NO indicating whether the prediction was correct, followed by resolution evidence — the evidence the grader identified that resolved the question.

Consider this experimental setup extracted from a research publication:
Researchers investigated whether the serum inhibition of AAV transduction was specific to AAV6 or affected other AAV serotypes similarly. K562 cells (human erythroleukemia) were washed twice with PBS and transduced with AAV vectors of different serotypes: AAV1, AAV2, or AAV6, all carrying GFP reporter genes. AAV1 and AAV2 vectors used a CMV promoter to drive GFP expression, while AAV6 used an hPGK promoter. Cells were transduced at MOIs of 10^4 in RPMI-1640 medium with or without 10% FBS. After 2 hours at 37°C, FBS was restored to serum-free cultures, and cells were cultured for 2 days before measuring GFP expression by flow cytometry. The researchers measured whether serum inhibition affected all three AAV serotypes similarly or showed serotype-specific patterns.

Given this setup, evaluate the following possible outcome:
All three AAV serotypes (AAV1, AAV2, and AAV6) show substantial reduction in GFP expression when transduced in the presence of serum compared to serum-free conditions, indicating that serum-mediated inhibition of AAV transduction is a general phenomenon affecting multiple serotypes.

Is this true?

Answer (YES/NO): NO